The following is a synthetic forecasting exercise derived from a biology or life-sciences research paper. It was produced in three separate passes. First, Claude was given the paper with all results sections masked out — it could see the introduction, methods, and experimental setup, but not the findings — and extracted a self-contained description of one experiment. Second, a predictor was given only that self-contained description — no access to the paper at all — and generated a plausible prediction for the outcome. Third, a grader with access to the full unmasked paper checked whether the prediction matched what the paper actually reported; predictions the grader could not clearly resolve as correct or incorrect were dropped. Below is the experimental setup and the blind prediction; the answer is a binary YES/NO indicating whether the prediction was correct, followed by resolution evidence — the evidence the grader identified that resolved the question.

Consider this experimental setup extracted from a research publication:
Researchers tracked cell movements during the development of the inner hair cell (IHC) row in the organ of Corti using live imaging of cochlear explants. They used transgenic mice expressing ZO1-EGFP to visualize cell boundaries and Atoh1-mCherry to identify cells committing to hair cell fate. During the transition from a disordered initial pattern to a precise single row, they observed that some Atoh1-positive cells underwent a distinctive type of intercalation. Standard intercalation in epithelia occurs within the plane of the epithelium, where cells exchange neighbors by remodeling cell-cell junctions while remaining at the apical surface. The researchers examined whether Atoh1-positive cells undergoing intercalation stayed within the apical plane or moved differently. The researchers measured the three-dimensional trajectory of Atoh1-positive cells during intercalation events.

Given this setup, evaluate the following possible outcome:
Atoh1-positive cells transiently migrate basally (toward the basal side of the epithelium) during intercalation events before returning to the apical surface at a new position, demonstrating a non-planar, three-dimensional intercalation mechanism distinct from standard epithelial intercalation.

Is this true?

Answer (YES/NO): NO